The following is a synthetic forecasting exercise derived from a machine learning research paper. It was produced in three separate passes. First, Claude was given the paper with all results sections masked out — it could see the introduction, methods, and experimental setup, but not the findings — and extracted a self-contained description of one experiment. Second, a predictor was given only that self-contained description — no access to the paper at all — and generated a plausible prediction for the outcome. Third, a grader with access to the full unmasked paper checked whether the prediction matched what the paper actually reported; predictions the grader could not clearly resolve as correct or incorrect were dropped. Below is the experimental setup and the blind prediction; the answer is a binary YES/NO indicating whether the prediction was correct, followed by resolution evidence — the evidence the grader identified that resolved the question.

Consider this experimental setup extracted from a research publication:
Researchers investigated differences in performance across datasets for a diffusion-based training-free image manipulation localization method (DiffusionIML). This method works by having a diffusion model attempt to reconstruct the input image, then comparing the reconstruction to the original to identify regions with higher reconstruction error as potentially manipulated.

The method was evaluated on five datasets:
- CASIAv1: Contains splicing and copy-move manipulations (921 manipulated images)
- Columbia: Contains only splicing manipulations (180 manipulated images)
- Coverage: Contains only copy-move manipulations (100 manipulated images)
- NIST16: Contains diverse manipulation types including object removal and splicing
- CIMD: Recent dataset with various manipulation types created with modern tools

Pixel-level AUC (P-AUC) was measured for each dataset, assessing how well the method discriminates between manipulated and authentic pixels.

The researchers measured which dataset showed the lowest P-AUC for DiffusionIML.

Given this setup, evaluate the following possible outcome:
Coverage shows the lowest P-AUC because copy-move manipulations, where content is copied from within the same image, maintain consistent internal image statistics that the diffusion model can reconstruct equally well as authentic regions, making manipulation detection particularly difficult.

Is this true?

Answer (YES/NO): NO